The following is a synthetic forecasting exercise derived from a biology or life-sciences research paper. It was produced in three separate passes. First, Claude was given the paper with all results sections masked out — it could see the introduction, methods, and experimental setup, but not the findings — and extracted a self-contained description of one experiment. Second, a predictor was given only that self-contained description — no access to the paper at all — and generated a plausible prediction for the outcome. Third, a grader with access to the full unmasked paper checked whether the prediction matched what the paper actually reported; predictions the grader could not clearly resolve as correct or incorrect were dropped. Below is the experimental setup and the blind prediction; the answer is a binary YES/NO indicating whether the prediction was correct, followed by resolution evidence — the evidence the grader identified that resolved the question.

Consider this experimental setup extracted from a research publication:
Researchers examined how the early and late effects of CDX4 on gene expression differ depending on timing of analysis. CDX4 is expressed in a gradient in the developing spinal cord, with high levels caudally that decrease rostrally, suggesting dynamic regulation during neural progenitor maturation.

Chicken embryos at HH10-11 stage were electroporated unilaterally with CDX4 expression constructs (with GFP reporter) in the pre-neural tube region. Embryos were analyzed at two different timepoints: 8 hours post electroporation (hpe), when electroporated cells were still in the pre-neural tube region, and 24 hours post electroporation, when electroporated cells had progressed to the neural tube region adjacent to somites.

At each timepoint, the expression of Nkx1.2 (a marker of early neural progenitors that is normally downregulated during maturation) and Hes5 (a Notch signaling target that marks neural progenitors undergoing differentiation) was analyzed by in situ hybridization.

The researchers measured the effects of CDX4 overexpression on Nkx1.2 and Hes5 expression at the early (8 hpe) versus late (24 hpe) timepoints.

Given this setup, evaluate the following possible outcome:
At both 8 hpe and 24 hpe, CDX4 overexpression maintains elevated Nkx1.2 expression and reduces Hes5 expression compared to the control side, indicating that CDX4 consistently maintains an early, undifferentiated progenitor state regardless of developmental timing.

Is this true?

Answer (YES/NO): NO